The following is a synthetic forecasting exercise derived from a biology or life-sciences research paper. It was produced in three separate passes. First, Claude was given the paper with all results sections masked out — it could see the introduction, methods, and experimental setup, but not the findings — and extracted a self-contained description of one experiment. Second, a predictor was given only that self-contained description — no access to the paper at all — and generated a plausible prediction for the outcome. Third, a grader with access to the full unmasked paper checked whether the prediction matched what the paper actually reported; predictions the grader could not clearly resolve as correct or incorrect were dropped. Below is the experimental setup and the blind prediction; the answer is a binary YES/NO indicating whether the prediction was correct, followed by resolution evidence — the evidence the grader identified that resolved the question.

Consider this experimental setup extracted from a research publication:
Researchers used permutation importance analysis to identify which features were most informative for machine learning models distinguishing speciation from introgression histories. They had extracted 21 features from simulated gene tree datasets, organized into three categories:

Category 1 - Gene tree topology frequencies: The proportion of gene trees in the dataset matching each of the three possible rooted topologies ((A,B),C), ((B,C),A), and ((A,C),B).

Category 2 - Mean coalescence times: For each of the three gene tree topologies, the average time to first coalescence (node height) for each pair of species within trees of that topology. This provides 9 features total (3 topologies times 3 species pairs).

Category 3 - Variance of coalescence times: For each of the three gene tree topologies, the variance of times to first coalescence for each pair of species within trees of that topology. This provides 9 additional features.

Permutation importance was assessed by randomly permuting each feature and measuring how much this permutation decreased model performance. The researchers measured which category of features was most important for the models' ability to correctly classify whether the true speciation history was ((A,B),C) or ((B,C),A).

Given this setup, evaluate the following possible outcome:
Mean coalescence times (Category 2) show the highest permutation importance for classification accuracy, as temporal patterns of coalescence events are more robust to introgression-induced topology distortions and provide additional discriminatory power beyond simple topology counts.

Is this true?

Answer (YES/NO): NO